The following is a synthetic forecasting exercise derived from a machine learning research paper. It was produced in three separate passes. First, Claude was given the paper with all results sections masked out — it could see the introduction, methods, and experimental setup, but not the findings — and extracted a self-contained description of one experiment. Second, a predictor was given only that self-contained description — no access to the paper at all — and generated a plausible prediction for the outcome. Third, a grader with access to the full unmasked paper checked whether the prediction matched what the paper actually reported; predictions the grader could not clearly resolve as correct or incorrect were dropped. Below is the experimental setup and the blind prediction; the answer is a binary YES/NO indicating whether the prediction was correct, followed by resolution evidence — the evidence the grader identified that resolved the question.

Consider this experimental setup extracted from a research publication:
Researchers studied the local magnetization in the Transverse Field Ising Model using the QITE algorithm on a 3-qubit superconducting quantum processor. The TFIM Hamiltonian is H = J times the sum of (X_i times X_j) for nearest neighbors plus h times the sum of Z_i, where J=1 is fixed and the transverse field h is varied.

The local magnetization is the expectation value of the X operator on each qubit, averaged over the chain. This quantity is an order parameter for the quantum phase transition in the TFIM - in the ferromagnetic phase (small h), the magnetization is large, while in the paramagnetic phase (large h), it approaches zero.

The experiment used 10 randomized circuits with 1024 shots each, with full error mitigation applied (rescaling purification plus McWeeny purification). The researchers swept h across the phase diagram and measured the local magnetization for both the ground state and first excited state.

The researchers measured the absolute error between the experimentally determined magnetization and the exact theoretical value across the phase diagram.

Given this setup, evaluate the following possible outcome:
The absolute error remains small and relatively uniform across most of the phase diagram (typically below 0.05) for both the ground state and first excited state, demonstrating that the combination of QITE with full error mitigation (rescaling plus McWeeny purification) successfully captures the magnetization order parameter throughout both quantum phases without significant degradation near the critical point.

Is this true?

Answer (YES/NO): YES